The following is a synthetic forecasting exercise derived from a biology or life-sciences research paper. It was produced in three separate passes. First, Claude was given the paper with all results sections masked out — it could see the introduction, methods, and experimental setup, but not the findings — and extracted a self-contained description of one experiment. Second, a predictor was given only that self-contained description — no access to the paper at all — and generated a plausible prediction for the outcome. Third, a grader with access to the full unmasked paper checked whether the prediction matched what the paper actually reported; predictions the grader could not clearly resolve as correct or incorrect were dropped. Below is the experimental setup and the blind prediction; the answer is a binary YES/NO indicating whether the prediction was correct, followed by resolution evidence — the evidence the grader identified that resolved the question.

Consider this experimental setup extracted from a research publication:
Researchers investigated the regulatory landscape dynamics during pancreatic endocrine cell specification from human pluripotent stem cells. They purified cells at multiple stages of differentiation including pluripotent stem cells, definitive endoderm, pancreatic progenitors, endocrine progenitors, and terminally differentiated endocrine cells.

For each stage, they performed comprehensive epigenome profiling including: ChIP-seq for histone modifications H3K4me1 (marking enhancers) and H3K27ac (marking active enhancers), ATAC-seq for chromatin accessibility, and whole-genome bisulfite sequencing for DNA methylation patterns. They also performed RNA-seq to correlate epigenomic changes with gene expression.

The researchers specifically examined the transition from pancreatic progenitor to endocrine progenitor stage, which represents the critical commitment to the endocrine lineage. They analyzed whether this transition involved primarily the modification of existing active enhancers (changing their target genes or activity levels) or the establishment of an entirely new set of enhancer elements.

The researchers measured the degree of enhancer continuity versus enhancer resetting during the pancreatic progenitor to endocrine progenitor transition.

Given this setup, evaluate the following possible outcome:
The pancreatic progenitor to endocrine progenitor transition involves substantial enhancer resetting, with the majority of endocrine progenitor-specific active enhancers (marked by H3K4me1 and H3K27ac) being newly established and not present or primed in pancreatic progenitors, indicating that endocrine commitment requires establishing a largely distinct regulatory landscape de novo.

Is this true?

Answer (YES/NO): YES